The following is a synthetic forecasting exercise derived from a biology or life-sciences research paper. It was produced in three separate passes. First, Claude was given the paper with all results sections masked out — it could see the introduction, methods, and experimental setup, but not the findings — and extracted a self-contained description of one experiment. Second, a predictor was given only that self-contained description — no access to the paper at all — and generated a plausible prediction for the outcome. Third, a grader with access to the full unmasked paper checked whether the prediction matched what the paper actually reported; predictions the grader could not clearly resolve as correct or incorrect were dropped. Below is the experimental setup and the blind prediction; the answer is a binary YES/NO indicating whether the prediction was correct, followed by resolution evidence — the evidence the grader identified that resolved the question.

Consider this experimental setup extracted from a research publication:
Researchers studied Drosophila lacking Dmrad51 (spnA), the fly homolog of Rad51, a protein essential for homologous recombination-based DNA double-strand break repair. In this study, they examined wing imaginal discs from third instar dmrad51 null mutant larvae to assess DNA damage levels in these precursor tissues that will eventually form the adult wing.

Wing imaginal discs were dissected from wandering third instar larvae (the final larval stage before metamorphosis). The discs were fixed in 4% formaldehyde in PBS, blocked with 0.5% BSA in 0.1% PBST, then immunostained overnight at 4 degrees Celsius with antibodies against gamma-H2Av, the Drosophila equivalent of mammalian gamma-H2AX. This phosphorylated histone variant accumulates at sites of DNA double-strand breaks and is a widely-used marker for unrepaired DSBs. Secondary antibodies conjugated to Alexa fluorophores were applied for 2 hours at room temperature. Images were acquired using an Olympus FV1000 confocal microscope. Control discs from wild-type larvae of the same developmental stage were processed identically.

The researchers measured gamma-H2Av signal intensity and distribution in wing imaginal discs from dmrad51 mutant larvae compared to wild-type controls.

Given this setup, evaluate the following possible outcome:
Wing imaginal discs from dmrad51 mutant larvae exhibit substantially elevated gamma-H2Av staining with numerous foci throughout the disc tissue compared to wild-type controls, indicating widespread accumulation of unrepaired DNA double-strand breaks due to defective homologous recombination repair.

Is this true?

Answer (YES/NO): YES